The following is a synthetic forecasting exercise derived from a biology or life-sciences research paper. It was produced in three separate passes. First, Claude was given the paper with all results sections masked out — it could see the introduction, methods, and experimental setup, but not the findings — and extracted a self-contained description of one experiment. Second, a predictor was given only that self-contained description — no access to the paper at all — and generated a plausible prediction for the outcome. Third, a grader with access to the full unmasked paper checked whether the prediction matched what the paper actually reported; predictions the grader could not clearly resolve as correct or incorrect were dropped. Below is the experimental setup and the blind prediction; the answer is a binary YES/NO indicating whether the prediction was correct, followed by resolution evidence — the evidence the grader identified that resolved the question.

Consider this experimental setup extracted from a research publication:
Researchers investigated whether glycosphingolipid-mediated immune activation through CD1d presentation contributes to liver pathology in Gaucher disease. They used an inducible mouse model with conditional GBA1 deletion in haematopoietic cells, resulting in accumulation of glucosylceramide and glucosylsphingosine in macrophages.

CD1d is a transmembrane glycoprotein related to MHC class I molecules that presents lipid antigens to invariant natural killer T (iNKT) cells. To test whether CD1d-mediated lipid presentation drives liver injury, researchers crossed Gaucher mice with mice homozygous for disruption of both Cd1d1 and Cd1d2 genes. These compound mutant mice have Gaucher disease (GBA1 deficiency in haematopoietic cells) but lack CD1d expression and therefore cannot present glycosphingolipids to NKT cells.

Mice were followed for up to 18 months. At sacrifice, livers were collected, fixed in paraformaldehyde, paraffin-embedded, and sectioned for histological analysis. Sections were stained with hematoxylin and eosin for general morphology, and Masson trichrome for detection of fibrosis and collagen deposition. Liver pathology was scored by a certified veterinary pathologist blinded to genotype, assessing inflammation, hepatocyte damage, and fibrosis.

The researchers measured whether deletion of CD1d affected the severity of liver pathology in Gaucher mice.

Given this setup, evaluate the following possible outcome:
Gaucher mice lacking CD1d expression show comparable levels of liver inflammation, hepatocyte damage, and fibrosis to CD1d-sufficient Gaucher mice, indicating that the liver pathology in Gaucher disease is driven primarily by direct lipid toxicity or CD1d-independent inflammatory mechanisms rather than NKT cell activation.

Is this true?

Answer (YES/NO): NO